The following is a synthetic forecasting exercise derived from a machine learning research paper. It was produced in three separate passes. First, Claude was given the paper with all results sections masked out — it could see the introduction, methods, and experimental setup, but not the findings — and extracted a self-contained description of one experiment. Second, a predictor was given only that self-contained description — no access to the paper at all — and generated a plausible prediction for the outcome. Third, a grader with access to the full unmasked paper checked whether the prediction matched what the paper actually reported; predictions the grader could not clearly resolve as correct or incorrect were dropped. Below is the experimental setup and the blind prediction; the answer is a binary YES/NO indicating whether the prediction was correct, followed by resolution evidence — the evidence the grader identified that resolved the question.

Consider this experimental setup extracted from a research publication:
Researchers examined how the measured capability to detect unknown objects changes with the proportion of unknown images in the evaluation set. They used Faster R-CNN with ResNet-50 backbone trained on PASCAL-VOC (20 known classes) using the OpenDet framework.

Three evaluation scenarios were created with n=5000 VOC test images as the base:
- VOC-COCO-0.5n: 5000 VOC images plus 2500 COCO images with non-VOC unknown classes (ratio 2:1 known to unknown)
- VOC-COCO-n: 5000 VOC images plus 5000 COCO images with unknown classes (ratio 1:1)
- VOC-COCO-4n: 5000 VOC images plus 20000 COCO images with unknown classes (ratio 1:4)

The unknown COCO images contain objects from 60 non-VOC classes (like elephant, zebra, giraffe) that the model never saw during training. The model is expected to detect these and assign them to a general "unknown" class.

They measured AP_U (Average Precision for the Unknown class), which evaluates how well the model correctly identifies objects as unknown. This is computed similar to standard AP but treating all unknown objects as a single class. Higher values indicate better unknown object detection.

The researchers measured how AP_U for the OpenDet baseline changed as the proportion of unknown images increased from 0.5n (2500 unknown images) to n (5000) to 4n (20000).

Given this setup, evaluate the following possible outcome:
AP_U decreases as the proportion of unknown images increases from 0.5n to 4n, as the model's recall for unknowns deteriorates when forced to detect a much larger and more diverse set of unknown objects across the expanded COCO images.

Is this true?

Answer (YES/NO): NO